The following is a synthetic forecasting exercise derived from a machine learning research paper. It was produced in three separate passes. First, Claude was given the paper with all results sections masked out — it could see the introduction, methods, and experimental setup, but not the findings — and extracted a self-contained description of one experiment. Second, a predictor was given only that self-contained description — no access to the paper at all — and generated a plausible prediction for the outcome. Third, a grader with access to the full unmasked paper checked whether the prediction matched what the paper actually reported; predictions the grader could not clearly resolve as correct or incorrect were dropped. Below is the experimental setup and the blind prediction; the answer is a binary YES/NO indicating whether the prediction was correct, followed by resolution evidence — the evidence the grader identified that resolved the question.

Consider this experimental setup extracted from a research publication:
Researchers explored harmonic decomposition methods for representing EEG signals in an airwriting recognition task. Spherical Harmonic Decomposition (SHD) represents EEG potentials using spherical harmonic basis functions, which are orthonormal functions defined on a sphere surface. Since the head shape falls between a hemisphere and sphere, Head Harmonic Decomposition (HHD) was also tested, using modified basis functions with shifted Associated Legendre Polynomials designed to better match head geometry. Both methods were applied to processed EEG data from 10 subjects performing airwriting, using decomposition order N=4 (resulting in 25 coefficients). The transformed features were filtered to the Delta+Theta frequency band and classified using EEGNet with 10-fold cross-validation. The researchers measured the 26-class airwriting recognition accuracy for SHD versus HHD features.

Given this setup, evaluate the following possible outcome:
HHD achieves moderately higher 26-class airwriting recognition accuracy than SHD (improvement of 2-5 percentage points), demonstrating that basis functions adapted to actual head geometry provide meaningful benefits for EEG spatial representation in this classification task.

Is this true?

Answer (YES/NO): NO